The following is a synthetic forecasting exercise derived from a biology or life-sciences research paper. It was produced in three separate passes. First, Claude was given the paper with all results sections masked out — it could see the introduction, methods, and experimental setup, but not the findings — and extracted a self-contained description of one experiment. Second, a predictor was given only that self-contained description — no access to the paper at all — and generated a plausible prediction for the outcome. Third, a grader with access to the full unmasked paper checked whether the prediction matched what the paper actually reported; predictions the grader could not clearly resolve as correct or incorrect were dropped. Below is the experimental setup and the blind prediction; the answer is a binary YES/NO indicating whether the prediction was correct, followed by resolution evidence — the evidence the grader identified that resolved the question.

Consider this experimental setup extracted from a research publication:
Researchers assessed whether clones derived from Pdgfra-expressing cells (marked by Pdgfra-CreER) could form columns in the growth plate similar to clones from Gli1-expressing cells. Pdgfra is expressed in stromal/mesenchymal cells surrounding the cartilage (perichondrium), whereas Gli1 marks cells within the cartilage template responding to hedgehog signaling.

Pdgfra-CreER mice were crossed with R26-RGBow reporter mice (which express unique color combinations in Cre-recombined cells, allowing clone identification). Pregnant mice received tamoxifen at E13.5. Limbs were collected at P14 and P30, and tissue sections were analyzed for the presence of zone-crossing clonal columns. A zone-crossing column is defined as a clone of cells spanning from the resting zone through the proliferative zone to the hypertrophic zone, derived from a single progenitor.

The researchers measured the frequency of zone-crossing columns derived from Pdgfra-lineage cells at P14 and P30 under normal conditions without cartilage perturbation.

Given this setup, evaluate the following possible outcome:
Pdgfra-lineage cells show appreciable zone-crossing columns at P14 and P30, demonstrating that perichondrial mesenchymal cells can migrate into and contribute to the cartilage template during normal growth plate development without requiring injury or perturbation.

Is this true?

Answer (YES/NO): NO